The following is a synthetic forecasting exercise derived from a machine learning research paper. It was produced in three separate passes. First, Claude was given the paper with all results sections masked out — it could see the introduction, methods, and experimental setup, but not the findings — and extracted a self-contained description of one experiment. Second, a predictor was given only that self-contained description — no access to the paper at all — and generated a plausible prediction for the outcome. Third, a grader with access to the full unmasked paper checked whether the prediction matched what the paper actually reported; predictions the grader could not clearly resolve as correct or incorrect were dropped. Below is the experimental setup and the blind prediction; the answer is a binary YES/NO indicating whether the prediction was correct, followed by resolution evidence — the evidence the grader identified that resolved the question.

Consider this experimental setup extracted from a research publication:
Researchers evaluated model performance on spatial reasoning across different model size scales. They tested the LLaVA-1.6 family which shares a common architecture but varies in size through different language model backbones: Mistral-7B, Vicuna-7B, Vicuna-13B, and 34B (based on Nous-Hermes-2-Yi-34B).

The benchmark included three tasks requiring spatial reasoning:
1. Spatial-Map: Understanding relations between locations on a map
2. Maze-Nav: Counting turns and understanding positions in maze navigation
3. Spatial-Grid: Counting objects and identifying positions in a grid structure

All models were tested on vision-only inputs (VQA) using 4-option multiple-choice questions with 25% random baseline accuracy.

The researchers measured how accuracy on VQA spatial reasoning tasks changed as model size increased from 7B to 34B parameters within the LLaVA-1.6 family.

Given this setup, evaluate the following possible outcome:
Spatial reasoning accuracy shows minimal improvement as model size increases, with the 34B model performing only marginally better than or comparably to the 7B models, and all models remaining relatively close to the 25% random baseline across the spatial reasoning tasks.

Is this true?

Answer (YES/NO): NO